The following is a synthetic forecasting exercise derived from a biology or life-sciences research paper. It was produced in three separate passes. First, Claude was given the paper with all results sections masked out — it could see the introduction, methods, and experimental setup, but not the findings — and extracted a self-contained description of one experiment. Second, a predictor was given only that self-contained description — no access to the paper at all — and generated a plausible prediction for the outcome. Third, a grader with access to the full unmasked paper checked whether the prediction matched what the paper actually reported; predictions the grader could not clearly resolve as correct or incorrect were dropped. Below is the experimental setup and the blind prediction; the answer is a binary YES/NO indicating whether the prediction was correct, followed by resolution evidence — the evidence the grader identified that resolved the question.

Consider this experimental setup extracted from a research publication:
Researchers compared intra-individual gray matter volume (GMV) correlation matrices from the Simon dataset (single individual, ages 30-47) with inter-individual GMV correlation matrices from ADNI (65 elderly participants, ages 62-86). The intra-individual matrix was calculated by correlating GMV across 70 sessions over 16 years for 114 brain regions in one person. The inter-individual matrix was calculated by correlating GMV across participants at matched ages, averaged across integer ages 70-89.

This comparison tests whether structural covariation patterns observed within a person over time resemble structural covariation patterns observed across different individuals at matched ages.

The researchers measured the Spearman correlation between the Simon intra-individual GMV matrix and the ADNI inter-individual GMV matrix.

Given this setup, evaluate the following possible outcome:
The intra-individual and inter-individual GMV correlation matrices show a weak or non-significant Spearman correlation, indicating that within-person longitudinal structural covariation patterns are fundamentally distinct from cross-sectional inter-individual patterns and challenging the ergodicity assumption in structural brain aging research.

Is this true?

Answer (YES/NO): NO